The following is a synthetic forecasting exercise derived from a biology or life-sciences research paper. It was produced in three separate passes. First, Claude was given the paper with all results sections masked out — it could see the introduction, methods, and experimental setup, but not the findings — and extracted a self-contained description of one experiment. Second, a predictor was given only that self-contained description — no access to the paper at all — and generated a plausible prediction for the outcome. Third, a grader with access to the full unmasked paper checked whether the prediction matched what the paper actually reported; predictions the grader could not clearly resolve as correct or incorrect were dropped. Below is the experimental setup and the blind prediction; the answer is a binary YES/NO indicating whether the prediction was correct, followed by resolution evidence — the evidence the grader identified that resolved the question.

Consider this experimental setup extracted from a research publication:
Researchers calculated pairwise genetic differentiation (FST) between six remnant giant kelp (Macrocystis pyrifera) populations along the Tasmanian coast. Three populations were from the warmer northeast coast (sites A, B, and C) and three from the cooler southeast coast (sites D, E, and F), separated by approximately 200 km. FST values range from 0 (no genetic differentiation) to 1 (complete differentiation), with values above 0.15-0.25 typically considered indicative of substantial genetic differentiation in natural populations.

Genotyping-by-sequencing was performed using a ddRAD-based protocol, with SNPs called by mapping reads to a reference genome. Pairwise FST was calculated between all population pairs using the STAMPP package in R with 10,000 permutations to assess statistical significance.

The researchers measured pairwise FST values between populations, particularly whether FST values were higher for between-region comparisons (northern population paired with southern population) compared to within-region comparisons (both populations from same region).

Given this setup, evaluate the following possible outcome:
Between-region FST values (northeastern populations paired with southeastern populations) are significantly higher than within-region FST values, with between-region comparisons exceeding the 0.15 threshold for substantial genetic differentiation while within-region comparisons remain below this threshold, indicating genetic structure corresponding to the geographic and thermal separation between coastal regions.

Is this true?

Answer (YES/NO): YES